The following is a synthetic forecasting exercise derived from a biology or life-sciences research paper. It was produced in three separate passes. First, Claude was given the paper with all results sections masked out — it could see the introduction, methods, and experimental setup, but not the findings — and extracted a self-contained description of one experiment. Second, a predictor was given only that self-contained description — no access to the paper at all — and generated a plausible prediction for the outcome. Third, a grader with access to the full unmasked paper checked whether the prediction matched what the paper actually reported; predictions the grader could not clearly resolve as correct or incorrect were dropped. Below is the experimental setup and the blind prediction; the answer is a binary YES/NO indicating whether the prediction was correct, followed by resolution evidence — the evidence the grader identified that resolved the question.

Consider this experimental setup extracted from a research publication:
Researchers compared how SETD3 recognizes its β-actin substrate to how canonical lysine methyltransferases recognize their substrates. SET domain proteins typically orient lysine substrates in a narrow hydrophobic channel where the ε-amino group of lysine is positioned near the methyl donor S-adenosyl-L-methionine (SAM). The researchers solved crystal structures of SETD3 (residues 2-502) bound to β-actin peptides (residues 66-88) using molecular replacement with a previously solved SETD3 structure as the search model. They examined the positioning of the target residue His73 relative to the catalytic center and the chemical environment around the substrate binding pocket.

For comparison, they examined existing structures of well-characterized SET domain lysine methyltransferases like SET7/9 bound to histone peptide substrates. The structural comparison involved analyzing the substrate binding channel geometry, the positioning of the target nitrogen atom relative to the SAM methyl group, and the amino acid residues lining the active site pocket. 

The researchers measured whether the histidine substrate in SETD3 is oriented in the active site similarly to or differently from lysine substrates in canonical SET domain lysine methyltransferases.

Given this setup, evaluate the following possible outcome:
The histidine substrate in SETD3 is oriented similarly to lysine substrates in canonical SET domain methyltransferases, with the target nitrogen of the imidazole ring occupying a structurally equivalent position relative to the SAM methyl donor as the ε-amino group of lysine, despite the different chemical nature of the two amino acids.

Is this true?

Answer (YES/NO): NO